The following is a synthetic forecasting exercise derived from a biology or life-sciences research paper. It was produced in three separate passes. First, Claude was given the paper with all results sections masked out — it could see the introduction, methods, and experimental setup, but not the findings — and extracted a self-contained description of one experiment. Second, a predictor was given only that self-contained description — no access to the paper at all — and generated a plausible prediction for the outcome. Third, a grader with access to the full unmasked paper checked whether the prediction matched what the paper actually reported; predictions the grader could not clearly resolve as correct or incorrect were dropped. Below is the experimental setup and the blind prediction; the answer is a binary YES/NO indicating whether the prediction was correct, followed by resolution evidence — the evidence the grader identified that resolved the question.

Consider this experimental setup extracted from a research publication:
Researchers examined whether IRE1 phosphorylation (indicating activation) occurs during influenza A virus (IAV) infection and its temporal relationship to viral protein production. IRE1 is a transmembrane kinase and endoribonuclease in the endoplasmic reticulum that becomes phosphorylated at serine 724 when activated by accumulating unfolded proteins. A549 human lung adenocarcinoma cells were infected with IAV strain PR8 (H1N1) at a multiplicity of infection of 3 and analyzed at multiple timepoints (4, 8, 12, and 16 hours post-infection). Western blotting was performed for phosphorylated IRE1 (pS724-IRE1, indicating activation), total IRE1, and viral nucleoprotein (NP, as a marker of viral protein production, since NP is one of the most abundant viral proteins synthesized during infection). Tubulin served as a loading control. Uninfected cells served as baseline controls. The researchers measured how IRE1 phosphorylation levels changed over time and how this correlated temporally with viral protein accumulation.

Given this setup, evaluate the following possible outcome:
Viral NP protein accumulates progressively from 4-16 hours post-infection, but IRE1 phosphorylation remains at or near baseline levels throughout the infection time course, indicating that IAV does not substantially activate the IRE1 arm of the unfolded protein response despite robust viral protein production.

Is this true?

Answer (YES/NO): NO